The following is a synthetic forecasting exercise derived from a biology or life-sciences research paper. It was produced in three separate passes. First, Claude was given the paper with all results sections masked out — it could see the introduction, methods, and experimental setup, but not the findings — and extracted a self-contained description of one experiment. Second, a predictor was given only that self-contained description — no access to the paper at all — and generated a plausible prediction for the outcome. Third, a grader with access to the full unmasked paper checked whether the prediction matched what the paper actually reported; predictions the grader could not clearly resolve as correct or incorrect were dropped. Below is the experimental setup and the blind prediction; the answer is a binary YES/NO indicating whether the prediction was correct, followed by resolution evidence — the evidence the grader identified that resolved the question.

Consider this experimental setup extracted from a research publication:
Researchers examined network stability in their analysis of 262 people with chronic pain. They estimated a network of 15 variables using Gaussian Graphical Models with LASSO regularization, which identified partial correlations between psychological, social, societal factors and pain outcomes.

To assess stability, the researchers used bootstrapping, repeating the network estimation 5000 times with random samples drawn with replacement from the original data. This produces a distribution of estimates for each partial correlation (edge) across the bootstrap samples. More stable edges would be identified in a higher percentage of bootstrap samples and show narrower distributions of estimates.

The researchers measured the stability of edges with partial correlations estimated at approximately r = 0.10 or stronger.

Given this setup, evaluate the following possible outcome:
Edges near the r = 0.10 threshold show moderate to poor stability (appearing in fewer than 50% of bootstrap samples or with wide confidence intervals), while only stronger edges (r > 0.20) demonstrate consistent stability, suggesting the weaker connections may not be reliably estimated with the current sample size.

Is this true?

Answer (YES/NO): NO